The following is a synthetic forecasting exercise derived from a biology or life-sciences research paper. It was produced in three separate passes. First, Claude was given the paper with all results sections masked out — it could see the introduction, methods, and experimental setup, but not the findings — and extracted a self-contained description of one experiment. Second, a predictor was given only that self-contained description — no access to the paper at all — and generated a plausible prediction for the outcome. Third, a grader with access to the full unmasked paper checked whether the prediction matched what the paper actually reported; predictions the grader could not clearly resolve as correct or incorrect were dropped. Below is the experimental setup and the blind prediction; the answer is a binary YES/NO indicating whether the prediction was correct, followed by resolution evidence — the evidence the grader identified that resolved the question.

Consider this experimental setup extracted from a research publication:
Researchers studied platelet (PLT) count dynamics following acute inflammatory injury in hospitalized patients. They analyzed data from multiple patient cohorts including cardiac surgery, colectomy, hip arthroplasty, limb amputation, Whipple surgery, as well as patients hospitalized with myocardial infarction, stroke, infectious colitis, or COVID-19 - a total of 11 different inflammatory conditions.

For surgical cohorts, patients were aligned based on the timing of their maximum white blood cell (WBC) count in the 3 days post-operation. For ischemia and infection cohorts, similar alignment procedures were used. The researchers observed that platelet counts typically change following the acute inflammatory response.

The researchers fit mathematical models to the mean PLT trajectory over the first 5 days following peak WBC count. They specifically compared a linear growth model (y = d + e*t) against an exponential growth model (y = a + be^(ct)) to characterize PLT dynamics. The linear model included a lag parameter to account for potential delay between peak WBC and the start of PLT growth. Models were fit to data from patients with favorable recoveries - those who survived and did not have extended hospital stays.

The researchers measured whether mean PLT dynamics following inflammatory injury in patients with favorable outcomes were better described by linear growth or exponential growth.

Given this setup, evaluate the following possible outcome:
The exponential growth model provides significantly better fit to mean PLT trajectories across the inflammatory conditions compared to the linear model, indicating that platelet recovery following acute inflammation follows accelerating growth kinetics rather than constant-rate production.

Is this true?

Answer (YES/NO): NO